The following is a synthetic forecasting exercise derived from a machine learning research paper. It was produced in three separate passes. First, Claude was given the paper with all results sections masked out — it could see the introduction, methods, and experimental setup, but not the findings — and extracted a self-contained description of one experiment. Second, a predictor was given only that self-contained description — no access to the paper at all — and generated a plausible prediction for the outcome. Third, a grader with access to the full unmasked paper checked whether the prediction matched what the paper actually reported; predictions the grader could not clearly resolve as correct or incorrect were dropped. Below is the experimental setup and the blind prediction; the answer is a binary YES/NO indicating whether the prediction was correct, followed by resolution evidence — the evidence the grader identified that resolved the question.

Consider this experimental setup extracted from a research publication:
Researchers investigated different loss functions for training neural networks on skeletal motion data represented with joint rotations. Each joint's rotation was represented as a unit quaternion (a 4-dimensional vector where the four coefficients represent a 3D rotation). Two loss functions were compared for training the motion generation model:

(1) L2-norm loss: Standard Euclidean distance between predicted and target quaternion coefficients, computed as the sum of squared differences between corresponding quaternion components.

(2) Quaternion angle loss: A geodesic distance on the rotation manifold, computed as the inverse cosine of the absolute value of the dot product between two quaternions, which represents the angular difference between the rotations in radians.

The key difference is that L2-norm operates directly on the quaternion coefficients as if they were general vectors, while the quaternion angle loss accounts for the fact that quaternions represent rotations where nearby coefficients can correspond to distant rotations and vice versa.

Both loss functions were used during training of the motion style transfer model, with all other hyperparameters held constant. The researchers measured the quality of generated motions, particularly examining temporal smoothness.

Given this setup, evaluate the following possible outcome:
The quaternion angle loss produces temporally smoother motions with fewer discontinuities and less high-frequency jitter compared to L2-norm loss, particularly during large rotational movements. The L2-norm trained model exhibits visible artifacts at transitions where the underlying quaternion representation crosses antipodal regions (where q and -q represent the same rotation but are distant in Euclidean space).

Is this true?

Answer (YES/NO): YES